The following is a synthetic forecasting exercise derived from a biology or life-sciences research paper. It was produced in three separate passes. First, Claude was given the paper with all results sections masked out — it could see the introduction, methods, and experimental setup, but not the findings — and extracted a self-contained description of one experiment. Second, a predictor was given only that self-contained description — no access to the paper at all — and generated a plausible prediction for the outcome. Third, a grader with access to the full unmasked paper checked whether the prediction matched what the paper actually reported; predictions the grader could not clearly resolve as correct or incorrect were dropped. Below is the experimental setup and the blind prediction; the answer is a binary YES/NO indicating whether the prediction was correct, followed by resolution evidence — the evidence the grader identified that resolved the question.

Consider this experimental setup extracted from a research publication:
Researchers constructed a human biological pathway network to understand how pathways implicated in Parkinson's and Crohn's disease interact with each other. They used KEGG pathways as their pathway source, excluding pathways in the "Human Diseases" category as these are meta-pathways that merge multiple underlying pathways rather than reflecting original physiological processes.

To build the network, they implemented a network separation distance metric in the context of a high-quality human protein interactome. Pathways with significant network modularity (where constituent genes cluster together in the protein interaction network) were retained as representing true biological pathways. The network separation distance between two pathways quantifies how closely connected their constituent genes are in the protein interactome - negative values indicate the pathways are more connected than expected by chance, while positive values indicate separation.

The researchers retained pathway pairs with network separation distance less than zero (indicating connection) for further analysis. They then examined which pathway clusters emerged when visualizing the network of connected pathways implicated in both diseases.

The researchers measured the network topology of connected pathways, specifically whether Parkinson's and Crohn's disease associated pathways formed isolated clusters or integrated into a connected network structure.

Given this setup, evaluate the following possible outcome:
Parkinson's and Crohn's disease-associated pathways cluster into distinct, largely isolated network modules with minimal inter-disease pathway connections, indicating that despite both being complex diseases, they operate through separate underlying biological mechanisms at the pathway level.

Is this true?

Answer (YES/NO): NO